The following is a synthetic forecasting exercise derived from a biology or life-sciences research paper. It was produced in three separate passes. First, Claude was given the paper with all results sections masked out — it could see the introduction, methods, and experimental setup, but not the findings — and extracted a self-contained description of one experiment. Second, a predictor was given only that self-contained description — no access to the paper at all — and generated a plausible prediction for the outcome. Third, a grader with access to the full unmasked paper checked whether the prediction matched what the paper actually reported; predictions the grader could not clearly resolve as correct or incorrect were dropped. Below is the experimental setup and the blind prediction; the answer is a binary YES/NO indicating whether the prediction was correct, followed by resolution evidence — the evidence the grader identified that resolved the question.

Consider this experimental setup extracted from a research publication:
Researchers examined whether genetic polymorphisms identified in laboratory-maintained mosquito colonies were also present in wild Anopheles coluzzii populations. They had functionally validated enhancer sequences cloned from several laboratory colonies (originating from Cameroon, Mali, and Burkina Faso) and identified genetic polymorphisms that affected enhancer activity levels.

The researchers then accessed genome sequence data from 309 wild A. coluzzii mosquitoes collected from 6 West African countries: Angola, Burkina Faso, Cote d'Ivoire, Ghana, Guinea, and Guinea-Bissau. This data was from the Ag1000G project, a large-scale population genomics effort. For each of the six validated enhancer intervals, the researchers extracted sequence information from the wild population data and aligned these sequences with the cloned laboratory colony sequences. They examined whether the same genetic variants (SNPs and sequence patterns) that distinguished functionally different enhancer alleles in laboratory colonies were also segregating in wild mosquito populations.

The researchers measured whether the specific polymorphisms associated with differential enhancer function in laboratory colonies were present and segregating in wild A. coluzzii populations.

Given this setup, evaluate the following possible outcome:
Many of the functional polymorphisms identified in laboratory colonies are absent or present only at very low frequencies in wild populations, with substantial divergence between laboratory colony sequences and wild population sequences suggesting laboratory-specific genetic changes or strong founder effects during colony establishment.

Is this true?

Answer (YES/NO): NO